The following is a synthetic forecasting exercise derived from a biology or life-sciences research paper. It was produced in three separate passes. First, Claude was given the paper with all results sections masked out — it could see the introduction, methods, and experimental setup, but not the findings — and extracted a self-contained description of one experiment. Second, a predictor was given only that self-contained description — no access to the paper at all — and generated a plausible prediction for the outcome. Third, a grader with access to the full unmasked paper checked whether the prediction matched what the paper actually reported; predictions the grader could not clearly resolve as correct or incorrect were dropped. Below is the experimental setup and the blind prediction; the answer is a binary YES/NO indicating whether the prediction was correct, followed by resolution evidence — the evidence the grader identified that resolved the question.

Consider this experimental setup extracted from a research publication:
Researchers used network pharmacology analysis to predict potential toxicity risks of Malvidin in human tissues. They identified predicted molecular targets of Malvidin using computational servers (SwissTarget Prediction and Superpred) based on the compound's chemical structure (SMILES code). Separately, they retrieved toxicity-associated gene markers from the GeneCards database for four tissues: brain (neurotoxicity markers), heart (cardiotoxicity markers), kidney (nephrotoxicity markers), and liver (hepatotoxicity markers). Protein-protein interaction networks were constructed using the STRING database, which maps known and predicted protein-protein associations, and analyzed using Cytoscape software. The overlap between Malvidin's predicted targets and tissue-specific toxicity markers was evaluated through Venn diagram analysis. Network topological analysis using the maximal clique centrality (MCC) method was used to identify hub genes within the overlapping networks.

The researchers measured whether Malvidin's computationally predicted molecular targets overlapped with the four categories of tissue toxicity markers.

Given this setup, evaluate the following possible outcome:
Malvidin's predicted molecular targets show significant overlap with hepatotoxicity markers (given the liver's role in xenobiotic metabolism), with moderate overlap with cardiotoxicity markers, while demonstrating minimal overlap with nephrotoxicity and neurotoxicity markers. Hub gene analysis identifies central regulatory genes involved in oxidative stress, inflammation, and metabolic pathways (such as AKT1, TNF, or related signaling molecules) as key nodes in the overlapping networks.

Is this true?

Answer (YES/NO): NO